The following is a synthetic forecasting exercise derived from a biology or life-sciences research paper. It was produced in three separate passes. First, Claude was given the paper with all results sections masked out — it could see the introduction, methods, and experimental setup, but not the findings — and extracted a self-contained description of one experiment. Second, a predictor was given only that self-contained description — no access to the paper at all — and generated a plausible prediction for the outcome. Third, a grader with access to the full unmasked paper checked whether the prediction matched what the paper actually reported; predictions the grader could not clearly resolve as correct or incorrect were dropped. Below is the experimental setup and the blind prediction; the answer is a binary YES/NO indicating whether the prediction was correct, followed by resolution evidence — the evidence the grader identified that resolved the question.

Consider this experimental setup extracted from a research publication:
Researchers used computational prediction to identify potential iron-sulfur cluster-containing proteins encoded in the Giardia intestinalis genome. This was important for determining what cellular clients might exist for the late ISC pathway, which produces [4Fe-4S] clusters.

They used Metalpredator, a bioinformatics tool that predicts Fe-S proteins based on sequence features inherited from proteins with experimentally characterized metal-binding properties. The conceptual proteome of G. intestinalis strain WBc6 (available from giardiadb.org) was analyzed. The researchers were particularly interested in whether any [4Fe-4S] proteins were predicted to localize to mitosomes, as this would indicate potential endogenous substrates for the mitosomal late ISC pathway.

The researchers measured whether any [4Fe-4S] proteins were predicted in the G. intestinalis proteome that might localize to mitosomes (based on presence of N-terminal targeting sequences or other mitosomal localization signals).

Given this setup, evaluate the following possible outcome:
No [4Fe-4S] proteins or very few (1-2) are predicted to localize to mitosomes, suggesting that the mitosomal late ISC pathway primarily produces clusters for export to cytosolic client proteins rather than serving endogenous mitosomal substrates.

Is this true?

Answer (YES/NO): YES